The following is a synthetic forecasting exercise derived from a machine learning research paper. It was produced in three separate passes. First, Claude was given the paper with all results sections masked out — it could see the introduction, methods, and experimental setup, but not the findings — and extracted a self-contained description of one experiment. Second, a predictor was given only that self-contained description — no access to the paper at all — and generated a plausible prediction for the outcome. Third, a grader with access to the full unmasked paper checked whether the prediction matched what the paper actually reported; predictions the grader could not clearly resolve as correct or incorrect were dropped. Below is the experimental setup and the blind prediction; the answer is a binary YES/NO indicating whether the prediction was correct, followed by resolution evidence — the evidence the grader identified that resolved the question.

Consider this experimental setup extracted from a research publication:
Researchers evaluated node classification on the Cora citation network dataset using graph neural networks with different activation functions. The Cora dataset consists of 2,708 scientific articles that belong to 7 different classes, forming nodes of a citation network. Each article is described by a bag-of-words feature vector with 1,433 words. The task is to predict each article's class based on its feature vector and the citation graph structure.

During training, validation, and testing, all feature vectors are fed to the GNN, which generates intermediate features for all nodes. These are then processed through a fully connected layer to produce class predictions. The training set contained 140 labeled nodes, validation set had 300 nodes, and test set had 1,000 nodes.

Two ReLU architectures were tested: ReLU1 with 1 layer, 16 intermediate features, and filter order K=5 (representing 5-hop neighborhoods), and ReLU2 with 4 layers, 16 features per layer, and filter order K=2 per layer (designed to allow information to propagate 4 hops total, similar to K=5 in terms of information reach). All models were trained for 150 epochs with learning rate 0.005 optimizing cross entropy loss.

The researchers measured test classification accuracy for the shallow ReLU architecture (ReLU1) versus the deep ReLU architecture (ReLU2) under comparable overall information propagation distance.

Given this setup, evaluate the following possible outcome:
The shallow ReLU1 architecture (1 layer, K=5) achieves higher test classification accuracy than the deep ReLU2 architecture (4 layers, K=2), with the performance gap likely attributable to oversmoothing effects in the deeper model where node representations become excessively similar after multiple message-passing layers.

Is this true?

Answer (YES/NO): YES